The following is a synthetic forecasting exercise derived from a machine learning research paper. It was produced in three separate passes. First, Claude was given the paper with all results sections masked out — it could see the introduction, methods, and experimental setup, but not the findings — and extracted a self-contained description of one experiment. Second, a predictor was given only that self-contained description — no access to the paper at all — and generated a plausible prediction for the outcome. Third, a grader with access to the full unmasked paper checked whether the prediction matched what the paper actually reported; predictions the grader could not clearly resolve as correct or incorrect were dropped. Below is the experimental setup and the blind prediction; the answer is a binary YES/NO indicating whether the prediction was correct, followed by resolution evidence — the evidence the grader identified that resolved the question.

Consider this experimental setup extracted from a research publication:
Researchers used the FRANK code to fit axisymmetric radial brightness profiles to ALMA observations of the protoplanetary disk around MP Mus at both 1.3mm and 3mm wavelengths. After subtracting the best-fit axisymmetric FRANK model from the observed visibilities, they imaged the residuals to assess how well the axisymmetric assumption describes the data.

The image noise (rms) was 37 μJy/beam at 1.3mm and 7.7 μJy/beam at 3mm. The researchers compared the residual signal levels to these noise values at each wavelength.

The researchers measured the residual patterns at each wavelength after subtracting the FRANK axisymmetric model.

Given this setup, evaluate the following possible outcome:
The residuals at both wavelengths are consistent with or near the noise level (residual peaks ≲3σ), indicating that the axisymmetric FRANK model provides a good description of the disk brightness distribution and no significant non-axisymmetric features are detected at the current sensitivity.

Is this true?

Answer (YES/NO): NO